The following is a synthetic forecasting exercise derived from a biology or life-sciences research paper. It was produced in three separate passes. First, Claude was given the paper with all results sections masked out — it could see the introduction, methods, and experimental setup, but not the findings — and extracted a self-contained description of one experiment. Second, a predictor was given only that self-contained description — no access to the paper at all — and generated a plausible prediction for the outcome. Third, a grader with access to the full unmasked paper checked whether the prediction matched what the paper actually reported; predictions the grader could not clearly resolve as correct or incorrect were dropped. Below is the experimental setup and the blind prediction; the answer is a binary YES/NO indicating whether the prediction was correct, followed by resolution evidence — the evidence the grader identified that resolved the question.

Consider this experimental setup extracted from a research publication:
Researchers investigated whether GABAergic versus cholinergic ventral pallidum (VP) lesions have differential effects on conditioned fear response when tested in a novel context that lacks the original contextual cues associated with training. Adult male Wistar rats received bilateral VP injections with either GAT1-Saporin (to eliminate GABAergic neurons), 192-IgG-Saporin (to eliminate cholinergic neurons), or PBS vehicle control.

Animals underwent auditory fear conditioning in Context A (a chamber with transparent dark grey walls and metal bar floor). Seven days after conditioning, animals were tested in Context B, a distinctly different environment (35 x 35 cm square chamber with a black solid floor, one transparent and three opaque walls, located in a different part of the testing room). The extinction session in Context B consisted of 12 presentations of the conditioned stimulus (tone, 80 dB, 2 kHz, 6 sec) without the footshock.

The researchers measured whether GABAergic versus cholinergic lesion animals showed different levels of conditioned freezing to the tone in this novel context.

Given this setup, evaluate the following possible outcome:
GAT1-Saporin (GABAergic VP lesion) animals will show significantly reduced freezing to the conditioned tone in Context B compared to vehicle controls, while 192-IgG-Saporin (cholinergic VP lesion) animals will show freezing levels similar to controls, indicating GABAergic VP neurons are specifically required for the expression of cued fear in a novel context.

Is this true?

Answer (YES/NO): NO